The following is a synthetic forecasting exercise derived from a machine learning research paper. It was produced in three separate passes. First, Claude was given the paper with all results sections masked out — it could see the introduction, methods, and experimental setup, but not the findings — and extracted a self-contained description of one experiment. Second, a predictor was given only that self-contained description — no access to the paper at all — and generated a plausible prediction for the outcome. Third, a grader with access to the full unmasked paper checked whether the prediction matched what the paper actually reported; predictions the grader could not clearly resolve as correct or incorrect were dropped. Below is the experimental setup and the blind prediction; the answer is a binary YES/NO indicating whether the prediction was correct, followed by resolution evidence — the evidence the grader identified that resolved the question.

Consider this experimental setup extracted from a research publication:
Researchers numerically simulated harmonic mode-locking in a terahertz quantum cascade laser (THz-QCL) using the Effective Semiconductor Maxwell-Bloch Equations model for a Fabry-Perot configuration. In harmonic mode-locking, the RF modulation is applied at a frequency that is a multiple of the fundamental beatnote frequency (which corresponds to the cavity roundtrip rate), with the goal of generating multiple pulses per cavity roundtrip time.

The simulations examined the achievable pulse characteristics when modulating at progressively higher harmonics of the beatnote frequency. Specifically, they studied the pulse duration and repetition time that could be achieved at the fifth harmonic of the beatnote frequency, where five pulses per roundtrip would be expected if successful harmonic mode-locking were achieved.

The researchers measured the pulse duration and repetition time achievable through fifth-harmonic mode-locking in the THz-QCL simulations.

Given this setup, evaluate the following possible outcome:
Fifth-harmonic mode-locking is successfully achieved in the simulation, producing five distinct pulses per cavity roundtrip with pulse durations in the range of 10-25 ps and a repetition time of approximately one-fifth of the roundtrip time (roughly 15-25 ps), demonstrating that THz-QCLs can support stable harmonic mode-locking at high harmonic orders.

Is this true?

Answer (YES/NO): NO